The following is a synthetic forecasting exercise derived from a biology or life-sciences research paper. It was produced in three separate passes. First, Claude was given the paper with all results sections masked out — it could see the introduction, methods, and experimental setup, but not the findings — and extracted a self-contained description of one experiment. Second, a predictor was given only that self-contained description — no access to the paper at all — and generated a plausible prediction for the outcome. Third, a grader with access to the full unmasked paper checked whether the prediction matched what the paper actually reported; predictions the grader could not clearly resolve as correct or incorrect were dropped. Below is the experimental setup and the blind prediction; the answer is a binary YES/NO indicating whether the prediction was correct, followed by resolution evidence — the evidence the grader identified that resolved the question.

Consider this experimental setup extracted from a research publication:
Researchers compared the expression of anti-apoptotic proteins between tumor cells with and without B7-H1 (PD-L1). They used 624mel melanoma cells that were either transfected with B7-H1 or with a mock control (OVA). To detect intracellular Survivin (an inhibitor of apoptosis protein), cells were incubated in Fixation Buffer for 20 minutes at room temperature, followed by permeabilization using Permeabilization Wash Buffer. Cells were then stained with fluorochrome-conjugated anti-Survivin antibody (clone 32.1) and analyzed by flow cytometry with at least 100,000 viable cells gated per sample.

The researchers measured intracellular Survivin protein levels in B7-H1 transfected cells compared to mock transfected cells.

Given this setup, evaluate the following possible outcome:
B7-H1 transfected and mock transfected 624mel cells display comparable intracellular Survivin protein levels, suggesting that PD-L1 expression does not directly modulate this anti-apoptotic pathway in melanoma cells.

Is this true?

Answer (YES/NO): NO